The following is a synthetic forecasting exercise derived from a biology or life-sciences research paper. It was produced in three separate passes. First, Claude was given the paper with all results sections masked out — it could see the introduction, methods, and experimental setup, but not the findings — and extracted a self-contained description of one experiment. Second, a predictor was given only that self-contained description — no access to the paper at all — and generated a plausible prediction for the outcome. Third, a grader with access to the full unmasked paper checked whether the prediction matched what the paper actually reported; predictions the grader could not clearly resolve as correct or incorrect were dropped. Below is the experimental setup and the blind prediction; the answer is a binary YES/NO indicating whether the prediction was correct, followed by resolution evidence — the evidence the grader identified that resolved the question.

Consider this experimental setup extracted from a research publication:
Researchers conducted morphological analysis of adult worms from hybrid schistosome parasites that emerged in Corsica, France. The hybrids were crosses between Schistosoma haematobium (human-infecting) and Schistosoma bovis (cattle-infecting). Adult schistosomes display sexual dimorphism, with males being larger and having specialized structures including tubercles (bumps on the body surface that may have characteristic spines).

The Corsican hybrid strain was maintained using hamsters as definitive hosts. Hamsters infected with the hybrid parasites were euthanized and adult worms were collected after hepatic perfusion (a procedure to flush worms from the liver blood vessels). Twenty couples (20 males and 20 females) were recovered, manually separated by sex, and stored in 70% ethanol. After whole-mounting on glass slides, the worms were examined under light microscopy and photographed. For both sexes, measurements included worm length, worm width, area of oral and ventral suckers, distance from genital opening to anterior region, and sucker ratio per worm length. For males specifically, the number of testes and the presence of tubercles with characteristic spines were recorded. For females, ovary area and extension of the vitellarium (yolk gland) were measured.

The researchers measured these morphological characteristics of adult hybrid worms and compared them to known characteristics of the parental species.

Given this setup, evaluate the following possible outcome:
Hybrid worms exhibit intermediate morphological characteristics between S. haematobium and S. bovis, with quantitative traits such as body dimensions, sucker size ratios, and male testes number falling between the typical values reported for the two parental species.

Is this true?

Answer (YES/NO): NO